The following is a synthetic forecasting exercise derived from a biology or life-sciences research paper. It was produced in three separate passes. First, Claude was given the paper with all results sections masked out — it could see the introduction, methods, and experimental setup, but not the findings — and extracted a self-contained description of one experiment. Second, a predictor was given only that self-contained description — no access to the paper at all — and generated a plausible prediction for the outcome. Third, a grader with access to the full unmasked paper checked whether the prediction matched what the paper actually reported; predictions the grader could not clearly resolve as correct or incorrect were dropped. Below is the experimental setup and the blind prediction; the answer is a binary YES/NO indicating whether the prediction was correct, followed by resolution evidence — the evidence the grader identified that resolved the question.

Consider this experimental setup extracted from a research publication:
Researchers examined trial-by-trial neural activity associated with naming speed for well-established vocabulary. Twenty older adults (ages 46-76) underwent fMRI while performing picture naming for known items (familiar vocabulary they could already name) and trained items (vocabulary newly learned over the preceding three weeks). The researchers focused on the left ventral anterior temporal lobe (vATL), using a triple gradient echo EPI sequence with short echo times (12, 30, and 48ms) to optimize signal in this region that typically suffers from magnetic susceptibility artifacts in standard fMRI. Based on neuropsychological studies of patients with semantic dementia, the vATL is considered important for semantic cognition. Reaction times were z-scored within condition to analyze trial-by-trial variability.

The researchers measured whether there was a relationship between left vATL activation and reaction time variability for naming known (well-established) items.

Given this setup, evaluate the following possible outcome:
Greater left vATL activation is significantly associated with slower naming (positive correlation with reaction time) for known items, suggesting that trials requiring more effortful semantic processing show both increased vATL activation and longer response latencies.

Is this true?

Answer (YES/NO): NO